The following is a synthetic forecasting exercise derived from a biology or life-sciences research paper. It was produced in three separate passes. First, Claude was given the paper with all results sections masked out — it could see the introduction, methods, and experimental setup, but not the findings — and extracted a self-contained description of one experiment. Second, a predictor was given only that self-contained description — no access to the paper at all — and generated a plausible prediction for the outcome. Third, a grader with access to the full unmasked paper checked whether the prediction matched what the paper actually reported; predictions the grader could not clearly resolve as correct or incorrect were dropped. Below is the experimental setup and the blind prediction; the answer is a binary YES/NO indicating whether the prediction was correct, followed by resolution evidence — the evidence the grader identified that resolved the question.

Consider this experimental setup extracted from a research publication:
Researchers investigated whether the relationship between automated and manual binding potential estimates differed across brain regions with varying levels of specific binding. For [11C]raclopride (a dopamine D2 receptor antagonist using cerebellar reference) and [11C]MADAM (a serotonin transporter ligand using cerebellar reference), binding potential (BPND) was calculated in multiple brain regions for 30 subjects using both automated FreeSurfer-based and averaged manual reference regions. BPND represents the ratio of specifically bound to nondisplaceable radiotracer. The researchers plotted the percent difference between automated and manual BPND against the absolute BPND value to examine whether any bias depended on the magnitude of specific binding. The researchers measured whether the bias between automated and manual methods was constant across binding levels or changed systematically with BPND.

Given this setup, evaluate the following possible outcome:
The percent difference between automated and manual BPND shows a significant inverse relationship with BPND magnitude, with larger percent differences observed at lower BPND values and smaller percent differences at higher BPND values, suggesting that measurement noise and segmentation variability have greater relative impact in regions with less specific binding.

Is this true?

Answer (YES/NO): YES